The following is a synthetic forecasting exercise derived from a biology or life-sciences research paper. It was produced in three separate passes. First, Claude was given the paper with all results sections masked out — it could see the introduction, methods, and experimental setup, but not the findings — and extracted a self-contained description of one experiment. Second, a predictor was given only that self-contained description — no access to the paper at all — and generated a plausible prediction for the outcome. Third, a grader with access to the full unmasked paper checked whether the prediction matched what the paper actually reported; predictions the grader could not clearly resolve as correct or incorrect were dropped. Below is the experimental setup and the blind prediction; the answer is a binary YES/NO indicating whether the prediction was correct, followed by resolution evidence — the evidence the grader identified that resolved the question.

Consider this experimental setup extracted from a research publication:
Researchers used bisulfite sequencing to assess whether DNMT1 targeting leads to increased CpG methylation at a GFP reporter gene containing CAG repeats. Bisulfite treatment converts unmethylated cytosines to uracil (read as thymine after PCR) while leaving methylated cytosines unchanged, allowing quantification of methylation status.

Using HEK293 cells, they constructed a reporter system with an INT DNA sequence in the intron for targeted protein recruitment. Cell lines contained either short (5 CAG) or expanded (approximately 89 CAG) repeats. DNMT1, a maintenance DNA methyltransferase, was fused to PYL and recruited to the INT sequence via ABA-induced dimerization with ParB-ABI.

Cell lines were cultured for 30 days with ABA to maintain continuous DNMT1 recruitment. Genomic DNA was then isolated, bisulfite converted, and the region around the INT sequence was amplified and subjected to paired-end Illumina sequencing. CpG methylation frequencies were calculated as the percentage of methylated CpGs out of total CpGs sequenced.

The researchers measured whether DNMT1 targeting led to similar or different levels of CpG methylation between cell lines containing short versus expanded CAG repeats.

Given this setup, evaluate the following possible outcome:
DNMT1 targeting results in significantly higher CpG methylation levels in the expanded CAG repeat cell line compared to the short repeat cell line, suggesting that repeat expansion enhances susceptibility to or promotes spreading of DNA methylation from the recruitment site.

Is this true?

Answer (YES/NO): NO